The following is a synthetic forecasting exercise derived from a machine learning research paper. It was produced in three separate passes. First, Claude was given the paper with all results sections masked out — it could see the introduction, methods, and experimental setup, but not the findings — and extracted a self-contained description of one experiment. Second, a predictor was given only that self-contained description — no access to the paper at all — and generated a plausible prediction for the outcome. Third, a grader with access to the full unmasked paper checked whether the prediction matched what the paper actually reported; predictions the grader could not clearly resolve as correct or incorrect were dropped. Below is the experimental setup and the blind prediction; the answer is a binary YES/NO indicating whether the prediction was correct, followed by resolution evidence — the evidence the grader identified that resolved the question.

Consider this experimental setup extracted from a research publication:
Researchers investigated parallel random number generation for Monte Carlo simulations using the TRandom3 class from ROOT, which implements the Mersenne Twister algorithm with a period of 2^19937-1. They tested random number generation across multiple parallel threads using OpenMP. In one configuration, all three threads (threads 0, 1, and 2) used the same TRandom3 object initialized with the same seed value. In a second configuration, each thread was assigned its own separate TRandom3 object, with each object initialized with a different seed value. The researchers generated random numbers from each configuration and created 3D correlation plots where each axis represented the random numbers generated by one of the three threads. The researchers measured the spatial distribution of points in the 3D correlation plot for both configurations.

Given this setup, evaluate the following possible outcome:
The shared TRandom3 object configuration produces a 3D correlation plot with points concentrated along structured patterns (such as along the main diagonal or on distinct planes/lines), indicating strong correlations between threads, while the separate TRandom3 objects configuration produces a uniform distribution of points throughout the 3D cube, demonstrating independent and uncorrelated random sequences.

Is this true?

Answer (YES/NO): YES